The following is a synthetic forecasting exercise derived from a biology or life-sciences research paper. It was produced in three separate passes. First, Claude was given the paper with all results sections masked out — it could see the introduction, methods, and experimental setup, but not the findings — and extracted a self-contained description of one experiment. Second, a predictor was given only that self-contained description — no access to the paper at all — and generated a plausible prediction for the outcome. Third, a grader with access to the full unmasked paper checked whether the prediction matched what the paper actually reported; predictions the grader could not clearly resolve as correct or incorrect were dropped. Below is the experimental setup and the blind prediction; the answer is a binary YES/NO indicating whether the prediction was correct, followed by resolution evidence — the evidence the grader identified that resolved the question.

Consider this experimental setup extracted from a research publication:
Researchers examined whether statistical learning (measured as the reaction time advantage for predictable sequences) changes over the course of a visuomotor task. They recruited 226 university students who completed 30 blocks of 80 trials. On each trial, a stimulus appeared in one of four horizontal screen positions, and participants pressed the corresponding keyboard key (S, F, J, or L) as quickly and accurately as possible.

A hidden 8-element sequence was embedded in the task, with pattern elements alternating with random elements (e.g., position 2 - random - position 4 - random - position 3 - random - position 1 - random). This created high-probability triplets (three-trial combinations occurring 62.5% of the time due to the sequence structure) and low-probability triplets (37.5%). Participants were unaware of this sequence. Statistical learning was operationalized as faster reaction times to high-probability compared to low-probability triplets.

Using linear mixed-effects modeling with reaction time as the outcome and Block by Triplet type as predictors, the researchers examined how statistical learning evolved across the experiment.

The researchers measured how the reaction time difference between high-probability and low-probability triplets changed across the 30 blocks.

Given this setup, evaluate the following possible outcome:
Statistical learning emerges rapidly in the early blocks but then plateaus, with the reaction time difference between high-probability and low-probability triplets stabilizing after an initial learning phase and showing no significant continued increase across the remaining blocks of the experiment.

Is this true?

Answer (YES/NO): NO